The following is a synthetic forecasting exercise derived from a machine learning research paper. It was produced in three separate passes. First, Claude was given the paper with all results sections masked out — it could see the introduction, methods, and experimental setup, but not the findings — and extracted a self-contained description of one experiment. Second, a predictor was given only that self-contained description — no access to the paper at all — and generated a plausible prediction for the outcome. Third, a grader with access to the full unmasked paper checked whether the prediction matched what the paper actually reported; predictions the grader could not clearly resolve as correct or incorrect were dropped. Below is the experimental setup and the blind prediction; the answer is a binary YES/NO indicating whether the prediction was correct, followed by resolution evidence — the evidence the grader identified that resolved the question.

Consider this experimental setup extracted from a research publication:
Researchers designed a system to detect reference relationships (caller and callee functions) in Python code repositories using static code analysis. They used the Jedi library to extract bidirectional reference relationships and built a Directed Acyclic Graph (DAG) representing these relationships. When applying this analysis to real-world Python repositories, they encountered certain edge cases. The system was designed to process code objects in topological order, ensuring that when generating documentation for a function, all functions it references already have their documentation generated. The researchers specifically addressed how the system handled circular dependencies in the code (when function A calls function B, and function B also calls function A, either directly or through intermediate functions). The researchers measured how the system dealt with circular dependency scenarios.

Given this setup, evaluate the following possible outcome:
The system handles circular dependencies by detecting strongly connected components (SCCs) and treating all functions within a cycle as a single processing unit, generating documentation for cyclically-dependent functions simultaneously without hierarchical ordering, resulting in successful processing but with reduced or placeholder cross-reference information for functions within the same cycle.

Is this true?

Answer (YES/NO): NO